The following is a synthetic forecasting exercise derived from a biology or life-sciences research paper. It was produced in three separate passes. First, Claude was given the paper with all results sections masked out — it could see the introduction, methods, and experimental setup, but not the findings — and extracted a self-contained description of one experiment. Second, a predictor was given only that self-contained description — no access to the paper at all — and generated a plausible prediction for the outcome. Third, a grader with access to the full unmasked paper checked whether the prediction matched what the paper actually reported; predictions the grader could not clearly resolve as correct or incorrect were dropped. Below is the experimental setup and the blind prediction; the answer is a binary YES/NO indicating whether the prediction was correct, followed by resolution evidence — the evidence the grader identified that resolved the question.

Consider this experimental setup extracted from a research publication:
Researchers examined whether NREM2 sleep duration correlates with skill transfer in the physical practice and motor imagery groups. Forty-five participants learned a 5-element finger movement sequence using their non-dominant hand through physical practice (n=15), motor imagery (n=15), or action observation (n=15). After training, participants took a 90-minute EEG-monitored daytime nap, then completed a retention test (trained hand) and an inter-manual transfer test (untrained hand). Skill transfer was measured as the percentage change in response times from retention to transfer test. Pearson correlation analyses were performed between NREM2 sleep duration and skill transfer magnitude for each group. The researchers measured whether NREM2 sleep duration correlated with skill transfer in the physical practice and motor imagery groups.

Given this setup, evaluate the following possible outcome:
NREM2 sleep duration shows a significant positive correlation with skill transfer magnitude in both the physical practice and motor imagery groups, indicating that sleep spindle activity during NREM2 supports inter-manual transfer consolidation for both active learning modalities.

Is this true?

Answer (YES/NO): NO